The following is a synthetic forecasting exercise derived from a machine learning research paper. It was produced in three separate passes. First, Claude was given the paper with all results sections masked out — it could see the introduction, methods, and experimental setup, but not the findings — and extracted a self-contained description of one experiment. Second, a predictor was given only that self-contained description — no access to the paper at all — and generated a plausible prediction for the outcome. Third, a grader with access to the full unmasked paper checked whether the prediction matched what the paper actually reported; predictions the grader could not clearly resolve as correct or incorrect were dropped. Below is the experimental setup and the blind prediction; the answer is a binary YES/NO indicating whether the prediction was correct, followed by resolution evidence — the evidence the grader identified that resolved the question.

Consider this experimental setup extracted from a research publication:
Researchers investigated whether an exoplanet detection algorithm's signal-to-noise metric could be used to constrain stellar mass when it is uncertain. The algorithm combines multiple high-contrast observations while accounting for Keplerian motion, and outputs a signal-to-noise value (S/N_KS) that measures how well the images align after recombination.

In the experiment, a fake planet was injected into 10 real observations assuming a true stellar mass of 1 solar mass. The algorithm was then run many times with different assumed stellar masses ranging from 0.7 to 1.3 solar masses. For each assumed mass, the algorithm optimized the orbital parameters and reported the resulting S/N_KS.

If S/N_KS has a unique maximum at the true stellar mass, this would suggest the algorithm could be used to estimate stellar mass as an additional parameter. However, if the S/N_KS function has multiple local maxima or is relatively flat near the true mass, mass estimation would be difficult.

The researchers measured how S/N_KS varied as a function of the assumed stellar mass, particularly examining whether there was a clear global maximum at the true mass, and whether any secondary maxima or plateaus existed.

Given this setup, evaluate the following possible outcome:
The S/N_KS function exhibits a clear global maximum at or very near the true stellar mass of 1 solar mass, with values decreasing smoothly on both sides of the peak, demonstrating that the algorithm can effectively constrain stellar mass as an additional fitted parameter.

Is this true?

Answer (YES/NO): NO